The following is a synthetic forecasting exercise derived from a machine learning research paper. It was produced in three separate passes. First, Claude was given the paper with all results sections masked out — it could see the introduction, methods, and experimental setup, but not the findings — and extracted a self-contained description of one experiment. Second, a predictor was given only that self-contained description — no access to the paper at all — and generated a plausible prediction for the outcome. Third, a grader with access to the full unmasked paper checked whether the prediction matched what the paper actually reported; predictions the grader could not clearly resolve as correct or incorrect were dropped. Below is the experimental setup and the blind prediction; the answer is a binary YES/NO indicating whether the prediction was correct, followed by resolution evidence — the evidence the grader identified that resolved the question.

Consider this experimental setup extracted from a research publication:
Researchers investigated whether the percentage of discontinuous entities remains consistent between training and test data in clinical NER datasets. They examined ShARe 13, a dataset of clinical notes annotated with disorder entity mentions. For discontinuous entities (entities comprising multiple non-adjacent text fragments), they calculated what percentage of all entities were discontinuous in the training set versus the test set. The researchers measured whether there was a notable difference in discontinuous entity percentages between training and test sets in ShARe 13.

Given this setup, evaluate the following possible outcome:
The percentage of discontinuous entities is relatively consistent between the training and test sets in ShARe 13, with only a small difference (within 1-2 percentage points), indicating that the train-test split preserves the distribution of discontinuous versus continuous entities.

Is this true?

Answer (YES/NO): NO